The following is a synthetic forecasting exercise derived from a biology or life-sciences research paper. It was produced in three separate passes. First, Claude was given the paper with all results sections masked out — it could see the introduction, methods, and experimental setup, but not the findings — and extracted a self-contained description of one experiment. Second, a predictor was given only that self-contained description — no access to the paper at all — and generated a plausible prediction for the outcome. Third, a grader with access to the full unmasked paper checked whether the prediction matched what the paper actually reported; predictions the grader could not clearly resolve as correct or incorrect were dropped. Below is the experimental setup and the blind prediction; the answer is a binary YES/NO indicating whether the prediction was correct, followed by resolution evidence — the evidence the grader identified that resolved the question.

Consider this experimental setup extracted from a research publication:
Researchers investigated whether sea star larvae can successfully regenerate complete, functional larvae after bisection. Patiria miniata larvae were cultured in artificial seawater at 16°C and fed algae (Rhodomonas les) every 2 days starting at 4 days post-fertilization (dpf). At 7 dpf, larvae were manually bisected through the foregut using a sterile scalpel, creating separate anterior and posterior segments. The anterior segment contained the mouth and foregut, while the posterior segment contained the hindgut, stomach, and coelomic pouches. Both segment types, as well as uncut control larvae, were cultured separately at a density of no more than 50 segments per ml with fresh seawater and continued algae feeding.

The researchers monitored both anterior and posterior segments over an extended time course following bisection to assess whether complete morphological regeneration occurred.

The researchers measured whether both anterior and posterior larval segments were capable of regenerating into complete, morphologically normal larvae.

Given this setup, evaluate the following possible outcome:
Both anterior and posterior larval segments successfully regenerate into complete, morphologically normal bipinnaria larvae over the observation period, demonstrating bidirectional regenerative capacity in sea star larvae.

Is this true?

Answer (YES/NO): YES